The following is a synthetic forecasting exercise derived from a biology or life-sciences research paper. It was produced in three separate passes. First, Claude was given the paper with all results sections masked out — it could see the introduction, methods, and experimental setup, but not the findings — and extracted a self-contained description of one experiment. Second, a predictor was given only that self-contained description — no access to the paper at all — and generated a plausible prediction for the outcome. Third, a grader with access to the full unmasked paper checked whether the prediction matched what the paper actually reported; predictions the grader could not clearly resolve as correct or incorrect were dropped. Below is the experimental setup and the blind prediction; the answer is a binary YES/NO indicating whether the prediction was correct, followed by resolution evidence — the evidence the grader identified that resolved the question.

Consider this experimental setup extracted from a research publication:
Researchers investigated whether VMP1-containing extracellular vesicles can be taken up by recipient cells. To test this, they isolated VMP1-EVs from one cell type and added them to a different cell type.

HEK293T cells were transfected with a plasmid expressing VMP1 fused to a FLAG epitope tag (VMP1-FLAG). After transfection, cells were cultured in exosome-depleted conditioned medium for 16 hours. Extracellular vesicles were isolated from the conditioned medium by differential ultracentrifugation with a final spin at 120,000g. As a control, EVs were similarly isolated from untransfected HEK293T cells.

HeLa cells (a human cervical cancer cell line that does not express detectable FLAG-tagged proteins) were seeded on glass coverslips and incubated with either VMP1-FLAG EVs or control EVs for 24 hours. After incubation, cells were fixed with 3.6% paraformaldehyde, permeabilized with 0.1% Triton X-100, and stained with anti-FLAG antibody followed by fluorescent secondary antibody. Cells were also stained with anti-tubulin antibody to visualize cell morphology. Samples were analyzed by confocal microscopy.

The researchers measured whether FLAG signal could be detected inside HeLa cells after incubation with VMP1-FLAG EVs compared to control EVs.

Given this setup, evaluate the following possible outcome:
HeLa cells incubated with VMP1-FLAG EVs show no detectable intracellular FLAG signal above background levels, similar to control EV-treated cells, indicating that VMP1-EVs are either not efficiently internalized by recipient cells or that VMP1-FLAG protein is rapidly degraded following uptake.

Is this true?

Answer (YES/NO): NO